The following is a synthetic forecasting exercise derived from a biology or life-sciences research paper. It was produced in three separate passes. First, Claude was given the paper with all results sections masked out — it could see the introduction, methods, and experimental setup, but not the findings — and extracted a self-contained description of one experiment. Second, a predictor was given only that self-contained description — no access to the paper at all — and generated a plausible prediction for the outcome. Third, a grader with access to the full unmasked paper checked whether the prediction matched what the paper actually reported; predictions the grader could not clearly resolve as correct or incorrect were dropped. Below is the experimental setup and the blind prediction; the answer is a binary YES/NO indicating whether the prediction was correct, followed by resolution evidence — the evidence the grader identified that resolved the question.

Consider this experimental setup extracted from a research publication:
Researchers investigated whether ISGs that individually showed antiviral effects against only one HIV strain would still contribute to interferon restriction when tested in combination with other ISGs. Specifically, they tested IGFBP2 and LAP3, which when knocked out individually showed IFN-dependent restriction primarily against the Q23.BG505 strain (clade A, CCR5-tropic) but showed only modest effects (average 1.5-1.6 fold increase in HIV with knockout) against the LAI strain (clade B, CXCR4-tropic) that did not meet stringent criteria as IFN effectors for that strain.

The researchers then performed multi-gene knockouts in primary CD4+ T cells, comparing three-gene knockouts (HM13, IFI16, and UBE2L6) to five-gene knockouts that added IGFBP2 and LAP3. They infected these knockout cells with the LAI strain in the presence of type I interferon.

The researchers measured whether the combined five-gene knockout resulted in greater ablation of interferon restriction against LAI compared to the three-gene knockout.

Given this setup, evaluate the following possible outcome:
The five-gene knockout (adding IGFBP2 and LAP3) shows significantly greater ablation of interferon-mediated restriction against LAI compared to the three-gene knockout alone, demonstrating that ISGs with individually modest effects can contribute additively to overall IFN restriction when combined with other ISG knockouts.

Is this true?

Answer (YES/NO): YES